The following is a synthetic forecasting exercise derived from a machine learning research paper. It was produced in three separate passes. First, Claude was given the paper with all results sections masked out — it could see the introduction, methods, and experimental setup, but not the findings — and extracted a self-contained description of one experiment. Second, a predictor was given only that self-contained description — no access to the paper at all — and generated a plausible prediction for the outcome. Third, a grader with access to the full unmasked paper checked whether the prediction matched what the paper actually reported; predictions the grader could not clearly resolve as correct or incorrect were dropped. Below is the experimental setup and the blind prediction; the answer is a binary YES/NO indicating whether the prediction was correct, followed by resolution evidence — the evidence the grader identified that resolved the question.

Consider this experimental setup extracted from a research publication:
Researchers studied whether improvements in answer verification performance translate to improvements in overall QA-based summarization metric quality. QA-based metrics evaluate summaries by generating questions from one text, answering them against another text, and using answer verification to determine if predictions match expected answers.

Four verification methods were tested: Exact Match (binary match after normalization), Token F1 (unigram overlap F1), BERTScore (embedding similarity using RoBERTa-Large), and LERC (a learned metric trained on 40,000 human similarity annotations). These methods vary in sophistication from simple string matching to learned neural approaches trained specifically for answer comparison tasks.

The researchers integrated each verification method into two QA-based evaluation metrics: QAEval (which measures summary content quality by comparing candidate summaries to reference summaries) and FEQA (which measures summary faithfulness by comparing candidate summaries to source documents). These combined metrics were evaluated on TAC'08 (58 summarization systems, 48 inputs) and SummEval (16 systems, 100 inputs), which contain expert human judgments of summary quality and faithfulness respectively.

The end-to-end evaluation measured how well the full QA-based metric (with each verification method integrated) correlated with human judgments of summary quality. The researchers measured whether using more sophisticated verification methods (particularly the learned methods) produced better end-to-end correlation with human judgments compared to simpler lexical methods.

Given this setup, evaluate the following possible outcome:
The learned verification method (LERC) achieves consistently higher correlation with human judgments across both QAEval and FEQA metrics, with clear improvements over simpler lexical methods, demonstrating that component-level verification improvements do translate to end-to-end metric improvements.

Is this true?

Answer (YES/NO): NO